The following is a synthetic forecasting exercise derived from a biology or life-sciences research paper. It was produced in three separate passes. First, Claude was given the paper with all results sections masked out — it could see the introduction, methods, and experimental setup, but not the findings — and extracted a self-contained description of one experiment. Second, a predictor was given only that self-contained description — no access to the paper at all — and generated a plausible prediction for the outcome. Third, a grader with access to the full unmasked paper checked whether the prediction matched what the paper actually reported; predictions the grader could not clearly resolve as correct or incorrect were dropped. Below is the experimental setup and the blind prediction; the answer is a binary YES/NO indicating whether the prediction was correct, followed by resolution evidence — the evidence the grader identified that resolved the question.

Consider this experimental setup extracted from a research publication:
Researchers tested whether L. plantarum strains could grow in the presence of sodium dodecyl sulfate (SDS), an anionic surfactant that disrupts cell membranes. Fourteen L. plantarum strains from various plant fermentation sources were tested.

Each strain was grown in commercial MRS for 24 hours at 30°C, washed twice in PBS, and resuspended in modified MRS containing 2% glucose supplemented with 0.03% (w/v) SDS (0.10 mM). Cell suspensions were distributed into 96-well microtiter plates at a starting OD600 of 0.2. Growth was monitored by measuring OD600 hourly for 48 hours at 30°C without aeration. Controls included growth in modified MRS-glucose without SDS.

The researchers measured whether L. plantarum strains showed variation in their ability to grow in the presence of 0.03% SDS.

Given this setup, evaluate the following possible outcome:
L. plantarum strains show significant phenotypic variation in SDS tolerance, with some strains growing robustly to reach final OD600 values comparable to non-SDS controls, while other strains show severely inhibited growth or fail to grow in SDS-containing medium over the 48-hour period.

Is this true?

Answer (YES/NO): NO